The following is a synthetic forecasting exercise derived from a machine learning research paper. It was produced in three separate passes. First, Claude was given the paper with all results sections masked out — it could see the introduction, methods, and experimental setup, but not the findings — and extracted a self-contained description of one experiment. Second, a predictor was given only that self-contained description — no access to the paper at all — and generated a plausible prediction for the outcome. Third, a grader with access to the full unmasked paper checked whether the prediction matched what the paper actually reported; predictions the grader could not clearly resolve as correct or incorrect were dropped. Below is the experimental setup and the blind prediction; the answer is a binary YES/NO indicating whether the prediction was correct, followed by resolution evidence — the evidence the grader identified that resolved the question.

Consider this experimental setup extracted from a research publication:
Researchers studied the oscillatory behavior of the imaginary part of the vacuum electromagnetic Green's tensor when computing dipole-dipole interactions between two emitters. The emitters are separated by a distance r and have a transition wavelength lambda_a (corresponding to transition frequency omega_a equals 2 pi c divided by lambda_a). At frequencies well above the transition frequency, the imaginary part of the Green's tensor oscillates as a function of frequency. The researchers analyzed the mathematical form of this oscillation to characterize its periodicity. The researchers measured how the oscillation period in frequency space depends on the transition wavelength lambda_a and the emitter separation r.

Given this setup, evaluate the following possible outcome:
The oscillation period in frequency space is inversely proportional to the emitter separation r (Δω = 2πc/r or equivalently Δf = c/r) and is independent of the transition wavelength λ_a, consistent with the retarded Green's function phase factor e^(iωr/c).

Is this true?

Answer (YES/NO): YES